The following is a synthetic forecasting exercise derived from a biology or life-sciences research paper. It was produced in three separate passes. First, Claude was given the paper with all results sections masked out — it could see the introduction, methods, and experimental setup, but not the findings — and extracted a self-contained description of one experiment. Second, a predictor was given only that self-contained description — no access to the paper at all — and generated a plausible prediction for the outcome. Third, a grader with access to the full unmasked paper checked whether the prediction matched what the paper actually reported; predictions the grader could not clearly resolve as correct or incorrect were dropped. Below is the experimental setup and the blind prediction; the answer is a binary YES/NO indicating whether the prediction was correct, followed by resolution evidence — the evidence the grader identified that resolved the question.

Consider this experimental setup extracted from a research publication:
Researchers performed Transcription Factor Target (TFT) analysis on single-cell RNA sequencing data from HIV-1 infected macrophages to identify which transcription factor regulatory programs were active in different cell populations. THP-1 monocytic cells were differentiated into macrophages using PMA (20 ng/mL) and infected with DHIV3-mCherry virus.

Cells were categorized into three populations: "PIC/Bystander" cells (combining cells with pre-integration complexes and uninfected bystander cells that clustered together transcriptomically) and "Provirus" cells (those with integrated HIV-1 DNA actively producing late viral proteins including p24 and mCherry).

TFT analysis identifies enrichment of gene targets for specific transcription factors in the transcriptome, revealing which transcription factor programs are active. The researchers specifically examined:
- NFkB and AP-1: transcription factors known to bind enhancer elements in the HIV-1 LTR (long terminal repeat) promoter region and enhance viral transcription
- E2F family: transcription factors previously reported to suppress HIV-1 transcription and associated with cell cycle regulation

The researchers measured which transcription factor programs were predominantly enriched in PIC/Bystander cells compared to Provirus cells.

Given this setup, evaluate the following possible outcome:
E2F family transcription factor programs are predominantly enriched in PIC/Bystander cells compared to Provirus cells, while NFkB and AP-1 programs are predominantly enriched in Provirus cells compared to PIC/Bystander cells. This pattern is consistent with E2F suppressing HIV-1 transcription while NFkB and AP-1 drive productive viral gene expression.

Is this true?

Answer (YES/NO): NO